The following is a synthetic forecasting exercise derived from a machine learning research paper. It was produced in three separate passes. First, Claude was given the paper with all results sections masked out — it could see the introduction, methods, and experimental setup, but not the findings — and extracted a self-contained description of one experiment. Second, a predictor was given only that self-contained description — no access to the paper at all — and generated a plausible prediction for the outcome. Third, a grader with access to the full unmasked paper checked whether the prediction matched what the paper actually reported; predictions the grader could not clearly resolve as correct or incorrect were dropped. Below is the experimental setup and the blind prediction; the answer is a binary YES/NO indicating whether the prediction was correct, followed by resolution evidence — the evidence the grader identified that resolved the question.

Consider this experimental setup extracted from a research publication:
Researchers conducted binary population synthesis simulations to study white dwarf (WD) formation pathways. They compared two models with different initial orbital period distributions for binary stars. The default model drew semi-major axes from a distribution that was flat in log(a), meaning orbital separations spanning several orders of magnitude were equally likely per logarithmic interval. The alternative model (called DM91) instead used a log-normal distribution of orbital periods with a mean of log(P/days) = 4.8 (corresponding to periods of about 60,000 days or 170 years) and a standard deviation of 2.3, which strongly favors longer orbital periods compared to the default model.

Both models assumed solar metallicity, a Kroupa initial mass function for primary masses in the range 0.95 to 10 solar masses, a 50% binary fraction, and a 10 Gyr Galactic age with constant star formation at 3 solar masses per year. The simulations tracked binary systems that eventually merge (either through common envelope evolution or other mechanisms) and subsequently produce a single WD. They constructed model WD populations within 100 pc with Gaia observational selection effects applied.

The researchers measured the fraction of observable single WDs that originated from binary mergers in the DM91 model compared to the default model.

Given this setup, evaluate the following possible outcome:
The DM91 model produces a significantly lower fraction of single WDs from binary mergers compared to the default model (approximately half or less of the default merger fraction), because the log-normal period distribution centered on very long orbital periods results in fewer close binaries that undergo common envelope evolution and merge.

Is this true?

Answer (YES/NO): YES